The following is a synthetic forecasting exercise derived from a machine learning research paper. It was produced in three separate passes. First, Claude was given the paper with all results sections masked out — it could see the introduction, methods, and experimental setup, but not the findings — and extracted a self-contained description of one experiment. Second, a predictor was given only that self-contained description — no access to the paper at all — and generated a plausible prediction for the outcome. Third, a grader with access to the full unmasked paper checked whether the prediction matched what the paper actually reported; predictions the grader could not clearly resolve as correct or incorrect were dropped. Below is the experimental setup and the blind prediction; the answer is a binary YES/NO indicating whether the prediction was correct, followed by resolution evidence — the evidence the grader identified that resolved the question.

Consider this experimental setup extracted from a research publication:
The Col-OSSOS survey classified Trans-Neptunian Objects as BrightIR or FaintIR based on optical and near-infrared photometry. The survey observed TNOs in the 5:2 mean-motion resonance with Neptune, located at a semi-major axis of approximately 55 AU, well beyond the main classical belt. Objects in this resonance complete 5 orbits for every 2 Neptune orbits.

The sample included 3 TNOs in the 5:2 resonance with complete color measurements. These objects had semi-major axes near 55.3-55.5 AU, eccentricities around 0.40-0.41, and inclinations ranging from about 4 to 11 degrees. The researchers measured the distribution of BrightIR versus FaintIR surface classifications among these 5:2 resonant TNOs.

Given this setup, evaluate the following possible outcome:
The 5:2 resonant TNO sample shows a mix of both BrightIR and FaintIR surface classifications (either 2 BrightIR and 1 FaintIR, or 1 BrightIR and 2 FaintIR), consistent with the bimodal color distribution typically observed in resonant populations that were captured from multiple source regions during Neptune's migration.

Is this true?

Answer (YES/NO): NO